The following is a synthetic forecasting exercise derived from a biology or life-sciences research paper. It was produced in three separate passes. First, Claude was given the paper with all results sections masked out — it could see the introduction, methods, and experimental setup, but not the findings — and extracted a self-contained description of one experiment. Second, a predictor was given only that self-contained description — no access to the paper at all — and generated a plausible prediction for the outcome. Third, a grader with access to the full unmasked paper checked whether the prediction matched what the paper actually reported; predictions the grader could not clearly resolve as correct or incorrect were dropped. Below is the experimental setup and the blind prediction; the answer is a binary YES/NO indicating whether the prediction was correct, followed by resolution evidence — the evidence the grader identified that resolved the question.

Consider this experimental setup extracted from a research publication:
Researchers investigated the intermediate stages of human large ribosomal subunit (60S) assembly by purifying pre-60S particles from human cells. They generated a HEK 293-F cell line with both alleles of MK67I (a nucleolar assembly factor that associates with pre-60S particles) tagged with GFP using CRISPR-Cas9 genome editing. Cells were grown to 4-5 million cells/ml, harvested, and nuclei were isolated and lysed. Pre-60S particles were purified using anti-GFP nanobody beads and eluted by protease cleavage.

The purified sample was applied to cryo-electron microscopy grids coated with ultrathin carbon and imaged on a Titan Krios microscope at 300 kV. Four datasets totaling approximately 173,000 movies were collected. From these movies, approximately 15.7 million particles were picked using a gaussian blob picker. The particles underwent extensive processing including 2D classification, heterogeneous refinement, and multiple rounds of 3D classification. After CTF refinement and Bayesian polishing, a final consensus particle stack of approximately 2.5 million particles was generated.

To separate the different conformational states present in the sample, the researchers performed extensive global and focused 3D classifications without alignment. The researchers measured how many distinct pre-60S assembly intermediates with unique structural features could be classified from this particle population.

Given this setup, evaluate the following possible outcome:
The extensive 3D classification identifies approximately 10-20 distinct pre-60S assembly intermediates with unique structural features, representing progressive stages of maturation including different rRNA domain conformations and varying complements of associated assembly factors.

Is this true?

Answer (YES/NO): NO